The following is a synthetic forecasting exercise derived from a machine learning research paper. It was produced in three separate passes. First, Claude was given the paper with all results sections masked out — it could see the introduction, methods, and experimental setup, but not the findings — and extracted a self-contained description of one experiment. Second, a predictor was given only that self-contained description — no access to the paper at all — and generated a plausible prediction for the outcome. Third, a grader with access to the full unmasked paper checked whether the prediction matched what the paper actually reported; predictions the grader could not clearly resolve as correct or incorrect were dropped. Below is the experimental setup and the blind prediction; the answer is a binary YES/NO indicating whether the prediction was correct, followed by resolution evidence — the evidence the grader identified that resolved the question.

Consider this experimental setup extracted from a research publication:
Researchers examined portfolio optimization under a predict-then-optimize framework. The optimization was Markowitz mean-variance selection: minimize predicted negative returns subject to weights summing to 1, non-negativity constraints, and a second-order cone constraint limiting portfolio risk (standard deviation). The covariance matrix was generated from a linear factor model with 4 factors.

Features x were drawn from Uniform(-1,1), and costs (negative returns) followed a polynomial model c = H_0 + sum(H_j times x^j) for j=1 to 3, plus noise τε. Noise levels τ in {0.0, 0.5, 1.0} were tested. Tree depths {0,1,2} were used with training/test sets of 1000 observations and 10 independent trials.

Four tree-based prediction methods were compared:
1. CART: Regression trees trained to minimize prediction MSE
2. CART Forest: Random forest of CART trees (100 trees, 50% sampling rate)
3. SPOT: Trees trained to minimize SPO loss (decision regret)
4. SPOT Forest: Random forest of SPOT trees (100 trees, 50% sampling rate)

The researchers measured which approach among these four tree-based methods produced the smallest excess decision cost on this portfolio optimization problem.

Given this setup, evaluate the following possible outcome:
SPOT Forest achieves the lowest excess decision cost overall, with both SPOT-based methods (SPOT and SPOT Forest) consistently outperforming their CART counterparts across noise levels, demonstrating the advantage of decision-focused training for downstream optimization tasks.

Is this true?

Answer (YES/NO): YES